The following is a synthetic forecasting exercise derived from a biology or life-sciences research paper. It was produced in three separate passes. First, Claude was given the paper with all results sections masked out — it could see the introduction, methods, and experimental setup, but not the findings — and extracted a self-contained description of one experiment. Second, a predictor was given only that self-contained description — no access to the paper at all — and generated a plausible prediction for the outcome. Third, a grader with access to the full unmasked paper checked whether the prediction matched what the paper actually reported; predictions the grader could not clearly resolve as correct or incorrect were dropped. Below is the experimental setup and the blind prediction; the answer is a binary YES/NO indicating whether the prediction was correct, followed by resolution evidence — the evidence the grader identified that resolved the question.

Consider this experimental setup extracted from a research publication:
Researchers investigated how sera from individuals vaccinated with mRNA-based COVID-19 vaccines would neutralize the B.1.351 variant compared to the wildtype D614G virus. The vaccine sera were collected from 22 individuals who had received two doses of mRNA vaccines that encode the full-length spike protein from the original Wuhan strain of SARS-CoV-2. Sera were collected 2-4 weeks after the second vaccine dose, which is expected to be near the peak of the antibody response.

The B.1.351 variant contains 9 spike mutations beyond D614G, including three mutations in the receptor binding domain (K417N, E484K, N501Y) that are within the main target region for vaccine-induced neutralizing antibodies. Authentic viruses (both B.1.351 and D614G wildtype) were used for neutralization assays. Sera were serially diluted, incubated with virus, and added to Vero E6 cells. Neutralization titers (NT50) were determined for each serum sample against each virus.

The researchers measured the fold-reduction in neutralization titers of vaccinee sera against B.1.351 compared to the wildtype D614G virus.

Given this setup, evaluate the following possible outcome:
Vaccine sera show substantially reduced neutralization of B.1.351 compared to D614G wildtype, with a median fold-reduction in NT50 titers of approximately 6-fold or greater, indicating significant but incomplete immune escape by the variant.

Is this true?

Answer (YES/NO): YES